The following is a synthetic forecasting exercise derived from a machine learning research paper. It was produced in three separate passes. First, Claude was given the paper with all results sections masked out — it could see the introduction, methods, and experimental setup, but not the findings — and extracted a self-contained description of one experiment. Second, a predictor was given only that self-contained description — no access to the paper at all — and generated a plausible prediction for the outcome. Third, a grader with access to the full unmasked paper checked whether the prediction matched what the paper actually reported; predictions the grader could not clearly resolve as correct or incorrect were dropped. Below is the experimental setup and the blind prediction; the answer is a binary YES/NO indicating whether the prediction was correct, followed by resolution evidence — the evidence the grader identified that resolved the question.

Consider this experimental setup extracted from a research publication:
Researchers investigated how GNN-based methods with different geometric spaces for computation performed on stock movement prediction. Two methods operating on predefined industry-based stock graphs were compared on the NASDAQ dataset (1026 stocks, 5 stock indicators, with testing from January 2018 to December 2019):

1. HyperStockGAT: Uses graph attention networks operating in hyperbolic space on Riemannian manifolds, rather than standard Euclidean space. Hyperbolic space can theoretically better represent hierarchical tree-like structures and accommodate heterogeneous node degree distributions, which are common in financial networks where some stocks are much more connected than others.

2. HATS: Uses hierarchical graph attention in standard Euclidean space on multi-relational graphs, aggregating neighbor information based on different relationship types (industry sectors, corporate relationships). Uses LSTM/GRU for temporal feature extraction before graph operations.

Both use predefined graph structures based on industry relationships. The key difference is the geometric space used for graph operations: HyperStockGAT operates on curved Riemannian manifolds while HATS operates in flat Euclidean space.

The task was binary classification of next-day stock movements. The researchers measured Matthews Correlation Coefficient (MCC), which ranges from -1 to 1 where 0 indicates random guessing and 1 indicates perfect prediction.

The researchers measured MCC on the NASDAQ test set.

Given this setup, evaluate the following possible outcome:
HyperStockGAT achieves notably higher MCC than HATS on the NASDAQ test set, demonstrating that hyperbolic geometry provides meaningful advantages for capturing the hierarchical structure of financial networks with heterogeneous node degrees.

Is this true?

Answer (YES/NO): YES